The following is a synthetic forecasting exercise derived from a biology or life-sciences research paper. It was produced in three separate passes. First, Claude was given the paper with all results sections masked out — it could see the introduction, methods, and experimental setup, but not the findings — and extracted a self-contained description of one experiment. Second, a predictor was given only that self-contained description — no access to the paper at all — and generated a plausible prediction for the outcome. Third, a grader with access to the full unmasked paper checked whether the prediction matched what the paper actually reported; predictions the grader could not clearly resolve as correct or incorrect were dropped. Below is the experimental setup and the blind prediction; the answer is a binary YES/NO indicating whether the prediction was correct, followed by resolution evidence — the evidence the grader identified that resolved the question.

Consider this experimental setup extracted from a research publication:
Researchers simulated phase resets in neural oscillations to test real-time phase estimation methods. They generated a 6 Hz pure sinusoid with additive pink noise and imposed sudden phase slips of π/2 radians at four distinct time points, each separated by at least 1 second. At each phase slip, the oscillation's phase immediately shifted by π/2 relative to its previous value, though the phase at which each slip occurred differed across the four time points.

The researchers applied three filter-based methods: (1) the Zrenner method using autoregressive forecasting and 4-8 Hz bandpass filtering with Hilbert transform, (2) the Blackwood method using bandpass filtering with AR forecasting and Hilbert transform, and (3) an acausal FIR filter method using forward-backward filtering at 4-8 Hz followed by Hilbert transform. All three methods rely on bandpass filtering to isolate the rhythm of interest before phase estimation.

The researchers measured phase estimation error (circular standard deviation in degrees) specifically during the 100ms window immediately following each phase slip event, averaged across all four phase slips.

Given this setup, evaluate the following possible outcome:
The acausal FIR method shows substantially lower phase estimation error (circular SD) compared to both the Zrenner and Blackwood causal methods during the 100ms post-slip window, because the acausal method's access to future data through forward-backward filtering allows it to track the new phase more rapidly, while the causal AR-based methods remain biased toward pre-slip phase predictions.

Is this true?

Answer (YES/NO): NO